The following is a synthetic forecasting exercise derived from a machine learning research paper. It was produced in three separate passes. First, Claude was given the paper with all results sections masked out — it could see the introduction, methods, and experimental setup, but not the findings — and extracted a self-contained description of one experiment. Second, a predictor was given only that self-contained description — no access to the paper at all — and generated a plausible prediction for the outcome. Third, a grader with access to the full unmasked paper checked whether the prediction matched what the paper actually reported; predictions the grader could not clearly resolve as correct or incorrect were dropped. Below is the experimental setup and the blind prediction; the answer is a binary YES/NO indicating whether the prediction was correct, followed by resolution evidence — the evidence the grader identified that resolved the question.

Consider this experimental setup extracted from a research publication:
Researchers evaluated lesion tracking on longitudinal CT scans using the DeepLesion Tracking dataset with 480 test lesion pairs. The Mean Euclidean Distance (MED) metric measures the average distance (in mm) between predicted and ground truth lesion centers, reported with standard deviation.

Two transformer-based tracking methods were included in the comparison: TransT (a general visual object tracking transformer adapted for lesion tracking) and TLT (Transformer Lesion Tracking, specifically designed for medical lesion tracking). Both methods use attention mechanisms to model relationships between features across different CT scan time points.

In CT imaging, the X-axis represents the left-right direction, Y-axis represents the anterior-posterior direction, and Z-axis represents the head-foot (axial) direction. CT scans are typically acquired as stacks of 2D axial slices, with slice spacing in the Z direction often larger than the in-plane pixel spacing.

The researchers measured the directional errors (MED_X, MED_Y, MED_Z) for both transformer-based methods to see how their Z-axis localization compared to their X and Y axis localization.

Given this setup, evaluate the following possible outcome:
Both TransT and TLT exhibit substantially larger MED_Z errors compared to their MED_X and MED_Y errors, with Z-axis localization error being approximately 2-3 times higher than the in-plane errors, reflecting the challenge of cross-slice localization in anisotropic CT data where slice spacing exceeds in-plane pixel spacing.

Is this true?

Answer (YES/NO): NO